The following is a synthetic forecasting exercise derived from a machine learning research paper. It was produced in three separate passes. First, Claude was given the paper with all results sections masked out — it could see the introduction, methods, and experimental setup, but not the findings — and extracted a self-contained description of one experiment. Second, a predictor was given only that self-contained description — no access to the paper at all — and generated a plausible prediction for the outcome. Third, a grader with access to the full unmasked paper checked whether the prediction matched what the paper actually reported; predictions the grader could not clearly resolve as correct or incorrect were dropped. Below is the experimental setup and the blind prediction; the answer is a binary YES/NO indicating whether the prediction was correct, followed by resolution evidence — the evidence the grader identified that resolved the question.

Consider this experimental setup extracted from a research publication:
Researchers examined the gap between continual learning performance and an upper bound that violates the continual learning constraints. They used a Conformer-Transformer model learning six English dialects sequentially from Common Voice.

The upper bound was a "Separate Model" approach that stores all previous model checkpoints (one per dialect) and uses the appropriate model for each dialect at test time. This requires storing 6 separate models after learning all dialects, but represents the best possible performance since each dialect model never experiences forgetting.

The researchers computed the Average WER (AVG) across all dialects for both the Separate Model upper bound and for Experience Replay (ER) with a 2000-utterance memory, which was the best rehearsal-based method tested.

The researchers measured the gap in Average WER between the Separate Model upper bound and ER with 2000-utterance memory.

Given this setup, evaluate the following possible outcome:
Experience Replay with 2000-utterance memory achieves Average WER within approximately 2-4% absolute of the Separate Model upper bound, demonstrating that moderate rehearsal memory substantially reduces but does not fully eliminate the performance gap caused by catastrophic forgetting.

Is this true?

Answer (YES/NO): NO